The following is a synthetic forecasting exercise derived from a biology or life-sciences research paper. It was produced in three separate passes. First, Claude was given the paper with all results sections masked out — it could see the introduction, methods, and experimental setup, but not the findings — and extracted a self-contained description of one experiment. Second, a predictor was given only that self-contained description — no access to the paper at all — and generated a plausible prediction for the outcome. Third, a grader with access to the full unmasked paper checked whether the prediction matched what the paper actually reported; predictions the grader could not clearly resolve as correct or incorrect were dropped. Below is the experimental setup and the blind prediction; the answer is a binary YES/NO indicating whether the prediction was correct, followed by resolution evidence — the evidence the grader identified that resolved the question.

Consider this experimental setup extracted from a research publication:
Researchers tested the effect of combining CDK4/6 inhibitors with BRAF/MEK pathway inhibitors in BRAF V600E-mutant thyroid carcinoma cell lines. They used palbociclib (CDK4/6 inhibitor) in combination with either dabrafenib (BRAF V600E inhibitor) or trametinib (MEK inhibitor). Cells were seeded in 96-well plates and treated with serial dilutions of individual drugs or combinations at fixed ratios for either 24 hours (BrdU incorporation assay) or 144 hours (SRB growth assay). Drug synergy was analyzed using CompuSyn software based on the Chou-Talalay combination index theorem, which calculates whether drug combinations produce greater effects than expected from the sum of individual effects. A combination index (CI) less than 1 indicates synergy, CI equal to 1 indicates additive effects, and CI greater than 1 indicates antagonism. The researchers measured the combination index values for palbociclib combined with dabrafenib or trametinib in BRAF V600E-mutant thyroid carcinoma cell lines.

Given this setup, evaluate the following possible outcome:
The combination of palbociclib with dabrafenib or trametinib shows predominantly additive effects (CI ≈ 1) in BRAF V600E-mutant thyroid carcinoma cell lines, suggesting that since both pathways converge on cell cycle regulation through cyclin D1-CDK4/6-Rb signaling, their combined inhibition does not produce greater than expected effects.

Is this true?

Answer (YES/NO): NO